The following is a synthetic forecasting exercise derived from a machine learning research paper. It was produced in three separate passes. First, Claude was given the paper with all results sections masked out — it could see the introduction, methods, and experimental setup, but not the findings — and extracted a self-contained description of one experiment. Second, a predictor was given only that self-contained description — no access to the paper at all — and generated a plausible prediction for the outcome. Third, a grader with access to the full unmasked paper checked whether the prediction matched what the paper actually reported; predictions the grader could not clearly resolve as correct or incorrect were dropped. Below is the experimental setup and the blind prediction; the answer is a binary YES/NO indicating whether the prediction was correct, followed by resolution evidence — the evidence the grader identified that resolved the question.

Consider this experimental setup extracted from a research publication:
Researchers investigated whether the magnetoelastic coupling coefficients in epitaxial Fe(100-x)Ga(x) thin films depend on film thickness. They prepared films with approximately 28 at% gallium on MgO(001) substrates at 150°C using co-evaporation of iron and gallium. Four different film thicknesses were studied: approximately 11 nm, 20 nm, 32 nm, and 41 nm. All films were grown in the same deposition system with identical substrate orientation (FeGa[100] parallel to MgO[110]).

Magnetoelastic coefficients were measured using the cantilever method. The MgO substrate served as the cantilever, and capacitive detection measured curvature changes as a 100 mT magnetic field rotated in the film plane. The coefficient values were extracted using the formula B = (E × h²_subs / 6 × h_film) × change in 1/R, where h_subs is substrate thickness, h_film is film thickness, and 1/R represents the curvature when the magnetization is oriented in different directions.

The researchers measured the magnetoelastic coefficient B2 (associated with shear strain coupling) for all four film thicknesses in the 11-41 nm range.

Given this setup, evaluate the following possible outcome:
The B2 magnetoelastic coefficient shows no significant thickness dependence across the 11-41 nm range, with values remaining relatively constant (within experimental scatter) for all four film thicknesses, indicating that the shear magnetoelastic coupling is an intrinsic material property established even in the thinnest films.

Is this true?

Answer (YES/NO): YES